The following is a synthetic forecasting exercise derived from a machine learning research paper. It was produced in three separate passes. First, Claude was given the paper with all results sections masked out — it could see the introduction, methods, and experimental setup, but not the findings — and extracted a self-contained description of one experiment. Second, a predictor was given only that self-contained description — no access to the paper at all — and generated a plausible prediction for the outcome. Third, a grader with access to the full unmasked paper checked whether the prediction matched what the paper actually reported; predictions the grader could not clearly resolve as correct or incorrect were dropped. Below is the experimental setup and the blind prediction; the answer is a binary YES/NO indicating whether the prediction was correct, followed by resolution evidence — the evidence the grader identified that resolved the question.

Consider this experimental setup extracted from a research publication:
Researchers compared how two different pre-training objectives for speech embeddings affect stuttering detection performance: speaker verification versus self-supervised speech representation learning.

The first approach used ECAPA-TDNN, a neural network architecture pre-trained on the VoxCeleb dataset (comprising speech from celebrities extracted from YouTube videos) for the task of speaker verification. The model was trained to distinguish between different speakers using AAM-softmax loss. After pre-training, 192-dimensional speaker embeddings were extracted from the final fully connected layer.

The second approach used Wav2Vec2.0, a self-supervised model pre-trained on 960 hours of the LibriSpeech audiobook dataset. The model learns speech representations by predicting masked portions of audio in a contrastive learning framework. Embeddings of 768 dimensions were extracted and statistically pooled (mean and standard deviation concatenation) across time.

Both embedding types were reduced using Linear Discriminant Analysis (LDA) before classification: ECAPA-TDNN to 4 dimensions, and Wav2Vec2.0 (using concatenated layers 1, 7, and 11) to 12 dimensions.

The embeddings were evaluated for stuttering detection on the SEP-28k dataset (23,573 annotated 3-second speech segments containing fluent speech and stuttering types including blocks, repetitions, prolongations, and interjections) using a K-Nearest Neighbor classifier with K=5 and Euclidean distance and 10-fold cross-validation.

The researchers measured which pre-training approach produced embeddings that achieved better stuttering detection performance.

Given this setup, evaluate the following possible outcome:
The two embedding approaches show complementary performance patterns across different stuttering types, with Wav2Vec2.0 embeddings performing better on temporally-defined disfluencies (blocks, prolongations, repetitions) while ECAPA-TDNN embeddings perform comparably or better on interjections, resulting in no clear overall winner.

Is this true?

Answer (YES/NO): NO